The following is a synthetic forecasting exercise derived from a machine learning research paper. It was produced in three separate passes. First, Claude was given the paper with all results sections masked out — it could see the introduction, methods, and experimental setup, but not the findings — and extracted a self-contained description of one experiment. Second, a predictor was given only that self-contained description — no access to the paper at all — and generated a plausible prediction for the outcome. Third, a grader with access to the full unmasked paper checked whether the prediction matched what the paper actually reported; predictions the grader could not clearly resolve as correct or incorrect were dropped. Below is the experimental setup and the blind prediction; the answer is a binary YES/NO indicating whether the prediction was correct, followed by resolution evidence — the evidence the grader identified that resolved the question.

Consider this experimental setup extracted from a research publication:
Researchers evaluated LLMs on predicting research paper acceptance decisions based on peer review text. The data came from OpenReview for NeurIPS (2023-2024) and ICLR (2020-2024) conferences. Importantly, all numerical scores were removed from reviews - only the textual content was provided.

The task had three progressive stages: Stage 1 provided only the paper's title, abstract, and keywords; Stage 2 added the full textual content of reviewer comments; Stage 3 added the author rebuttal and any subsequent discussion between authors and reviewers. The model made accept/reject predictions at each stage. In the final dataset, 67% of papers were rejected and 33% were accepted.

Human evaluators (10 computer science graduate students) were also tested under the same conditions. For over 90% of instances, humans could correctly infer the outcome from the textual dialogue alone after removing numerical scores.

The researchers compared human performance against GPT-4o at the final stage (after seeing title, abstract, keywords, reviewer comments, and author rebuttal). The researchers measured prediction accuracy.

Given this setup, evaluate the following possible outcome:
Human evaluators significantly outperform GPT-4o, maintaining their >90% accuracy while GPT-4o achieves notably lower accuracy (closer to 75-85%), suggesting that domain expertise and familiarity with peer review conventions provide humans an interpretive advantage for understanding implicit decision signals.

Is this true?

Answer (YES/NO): NO